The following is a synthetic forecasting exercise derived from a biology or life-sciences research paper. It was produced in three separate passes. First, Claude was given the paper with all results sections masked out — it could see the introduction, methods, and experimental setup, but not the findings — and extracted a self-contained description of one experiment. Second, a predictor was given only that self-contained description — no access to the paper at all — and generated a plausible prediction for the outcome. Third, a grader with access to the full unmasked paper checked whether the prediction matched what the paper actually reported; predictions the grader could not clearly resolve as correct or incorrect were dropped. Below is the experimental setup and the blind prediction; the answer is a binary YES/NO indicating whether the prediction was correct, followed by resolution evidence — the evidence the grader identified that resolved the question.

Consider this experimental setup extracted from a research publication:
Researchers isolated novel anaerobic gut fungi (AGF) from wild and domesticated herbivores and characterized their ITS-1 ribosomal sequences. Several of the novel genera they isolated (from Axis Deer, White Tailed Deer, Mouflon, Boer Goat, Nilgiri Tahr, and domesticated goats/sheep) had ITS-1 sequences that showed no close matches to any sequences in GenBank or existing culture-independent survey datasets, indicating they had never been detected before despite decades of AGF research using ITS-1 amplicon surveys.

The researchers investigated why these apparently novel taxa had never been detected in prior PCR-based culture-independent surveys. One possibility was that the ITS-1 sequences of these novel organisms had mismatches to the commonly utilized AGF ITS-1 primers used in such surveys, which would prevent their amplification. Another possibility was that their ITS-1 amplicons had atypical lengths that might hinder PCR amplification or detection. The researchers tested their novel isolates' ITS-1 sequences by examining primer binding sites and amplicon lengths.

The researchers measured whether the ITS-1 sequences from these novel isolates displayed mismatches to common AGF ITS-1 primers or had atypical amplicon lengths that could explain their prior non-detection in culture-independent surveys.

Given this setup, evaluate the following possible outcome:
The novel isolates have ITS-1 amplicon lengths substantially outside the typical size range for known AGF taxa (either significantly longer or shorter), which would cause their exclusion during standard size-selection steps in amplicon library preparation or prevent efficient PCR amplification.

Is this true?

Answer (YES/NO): NO